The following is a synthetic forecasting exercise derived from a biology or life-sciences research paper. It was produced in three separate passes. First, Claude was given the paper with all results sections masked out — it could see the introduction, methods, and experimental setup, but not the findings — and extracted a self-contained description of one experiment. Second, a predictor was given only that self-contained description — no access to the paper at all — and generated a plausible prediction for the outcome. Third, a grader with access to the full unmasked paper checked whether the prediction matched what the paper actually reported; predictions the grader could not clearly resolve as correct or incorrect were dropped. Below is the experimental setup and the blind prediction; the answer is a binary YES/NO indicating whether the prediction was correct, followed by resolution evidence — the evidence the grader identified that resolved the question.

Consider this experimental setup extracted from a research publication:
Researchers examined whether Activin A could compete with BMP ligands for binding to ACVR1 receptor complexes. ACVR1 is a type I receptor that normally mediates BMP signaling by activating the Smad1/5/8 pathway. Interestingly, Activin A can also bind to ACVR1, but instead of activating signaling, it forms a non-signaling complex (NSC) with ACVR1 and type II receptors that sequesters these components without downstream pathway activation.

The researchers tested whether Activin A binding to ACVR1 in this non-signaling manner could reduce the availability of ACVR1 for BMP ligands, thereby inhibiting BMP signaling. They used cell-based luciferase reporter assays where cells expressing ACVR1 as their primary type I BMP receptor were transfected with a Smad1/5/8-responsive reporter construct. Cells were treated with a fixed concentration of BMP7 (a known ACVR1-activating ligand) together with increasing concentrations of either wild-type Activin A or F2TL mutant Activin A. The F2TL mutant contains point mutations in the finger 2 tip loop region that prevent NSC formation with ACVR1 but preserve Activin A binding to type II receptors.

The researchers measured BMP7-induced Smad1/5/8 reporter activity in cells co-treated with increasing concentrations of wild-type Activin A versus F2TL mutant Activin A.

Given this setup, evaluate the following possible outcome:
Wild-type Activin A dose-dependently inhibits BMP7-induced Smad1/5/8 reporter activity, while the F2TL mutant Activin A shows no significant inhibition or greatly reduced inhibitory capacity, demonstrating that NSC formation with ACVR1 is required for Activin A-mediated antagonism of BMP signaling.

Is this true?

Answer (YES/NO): YES